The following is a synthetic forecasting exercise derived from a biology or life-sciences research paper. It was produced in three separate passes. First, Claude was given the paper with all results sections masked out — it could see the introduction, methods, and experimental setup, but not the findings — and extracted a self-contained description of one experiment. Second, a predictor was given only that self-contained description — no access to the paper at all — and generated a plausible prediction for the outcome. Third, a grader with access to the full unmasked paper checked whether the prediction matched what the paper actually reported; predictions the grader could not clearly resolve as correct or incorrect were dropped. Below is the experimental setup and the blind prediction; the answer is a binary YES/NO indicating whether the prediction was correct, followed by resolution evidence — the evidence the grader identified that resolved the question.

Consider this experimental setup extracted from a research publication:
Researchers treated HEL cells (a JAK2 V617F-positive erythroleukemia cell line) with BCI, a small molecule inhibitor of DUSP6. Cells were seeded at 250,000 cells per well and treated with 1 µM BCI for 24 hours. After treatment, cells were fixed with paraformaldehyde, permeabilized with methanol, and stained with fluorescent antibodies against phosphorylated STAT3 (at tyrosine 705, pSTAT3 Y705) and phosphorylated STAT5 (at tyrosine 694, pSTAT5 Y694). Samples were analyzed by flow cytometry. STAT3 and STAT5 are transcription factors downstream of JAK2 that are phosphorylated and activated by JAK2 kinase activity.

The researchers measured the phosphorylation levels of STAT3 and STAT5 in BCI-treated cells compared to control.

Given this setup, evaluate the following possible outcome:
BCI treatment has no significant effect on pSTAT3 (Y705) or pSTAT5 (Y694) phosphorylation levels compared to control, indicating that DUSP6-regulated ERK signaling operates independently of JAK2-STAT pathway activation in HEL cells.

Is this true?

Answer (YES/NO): NO